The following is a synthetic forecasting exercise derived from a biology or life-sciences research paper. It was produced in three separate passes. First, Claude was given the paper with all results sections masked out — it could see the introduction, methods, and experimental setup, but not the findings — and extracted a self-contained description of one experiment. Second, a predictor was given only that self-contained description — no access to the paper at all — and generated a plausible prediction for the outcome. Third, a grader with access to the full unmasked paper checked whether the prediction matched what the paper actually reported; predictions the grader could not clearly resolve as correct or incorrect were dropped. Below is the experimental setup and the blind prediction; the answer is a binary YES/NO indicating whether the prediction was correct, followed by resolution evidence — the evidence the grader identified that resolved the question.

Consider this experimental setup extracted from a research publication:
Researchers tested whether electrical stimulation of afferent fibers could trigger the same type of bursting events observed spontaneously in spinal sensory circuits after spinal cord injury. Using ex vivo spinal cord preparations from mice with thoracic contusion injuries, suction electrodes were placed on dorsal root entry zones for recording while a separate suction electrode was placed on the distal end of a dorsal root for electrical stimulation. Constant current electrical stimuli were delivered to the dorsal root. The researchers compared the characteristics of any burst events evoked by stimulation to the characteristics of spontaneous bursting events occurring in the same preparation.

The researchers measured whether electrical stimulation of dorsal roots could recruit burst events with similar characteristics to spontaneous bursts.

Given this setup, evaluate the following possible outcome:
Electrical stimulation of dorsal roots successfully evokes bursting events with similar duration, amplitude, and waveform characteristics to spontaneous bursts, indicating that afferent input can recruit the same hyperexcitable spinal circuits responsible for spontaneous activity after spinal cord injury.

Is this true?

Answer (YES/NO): YES